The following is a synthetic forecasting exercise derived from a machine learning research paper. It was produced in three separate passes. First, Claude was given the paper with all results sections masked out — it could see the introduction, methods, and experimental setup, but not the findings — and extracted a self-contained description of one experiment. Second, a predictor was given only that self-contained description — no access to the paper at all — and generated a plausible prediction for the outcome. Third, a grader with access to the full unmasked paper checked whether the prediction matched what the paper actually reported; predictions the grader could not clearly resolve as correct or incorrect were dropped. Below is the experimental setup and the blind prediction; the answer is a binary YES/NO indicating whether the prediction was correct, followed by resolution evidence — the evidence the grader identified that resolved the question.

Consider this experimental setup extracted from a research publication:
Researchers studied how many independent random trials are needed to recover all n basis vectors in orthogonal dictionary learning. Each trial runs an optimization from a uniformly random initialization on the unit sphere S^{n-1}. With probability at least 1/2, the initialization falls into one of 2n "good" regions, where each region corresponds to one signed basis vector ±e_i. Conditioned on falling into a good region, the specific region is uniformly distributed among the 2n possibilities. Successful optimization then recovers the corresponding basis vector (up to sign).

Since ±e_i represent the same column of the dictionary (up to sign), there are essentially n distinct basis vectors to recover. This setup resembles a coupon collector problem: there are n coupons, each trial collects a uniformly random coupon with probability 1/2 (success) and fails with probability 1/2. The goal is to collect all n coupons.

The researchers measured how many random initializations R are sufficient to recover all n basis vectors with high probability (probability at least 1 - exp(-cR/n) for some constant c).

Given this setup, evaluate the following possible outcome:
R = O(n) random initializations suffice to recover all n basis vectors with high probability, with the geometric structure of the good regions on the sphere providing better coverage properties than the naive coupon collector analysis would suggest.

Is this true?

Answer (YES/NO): NO